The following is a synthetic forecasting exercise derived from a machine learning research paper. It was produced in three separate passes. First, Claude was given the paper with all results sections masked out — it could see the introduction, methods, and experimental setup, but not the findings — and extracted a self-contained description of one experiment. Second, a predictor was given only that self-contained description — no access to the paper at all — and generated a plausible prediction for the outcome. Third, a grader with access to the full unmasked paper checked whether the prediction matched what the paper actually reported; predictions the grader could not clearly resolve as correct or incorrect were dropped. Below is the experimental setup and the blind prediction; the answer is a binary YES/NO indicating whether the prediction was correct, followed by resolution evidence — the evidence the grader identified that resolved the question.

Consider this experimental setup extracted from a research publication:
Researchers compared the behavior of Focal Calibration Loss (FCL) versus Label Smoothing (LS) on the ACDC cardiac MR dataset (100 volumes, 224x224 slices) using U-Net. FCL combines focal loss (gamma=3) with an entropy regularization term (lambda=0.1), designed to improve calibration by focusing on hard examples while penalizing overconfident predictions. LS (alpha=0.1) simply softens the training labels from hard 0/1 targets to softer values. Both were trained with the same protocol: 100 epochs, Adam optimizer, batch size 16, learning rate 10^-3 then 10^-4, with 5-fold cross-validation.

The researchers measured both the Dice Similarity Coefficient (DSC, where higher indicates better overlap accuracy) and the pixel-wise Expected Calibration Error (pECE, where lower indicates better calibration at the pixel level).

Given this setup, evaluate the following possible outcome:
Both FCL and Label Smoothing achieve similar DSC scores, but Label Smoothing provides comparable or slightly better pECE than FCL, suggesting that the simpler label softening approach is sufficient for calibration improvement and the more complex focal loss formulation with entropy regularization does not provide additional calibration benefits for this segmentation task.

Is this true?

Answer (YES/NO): NO